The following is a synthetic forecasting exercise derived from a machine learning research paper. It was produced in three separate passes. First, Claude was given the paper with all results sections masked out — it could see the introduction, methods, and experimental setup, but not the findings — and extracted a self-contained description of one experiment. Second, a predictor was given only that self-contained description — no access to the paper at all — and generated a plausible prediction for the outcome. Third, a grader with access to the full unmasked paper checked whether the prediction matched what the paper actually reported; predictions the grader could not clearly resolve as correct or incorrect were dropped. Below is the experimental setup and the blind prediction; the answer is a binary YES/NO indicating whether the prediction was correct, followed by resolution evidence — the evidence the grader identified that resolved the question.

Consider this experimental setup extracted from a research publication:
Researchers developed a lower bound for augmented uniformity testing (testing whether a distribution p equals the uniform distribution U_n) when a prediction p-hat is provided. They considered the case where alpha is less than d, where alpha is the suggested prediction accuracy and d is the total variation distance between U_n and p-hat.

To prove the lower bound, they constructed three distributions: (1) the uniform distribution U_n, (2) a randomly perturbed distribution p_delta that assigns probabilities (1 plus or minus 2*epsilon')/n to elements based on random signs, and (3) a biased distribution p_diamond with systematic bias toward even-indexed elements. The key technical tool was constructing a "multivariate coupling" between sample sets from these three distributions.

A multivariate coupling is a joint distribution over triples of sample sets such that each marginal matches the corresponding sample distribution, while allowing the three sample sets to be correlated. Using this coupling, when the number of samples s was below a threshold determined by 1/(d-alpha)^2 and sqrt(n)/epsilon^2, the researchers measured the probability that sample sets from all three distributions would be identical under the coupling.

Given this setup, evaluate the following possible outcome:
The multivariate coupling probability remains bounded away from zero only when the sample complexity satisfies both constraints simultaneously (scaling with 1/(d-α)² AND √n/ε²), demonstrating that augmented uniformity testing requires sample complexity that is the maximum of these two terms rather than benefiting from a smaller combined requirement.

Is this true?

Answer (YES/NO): NO